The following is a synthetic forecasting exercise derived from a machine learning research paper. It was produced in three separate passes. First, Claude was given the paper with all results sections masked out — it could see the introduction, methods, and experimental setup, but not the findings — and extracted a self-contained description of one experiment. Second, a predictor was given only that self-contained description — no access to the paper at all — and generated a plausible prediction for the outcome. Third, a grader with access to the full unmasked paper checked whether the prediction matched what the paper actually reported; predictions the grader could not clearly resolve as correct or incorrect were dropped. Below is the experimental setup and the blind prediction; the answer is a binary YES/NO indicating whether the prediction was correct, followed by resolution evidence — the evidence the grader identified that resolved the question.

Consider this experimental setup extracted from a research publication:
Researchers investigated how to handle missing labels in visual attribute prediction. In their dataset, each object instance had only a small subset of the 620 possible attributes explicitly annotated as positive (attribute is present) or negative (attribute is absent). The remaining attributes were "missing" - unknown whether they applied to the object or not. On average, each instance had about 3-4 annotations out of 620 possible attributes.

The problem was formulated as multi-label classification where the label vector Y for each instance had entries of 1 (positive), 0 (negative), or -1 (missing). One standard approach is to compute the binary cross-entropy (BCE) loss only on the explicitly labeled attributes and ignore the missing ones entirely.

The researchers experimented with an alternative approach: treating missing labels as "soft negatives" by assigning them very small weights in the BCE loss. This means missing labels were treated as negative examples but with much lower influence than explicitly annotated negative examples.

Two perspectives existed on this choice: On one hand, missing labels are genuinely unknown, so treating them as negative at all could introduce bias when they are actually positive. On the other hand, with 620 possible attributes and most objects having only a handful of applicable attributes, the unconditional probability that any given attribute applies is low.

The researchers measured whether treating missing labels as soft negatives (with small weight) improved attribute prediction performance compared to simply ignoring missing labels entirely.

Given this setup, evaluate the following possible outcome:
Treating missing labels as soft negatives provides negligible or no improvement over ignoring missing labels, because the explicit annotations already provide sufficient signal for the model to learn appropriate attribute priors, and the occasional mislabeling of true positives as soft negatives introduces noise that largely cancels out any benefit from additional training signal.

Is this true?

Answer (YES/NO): NO